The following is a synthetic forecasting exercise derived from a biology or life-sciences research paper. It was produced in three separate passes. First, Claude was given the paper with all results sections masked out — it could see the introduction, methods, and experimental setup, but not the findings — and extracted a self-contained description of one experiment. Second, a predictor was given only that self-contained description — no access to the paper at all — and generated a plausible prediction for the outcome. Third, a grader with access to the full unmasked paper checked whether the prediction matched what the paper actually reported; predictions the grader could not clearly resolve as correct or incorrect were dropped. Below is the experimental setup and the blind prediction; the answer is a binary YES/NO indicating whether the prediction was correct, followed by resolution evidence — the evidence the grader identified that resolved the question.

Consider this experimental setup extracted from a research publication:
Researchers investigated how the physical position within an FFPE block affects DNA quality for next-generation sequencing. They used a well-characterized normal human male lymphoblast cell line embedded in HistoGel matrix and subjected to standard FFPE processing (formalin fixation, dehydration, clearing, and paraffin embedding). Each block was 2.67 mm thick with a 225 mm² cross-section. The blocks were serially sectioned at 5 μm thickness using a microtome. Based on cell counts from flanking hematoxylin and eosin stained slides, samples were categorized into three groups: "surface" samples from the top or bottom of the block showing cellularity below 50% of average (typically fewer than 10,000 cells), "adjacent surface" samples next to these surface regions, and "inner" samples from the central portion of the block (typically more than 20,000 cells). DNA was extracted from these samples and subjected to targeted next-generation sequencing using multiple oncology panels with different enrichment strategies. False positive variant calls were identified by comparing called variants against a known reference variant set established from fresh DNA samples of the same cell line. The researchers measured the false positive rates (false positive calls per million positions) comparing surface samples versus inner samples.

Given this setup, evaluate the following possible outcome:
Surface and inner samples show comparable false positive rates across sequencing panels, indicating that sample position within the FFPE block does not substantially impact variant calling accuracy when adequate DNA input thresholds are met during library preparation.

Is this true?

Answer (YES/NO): NO